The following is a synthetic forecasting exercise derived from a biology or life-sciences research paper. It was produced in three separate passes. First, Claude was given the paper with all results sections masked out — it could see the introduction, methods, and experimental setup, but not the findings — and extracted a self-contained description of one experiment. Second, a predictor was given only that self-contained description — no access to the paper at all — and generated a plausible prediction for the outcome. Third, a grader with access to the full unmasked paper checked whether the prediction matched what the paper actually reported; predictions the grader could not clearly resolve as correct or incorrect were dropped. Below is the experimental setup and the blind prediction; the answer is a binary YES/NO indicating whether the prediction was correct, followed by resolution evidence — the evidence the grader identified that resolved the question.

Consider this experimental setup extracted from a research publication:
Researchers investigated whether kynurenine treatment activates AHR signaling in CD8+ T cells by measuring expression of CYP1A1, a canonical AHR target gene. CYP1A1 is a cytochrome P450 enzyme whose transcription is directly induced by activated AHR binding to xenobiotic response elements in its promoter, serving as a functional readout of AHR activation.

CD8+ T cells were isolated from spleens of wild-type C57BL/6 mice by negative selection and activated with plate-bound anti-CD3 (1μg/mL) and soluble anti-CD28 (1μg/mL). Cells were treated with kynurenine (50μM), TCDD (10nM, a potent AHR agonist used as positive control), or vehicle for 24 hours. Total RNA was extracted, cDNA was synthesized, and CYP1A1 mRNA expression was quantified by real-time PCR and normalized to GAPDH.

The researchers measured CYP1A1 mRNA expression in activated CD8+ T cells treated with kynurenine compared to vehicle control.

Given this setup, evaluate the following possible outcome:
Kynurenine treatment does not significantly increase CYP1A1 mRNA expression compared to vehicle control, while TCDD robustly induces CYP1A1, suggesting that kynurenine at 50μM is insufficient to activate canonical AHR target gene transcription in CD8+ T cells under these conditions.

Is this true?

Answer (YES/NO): NO